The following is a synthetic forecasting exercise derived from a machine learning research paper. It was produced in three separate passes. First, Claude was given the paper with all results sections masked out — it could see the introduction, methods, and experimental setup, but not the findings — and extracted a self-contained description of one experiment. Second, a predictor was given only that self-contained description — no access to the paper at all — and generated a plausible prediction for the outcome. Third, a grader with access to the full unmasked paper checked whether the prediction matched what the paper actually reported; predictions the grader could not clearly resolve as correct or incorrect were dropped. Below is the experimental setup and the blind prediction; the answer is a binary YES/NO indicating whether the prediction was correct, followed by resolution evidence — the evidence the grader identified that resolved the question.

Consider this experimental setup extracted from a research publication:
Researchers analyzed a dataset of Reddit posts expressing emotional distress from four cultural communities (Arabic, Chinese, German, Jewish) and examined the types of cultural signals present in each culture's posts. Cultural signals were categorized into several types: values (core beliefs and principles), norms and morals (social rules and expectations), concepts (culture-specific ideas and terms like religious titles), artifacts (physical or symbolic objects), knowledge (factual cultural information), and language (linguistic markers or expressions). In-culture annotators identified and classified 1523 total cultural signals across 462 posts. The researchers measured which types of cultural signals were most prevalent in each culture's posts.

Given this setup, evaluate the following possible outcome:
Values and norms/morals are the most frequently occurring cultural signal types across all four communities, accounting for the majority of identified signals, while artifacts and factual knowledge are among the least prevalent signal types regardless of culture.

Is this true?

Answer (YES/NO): NO